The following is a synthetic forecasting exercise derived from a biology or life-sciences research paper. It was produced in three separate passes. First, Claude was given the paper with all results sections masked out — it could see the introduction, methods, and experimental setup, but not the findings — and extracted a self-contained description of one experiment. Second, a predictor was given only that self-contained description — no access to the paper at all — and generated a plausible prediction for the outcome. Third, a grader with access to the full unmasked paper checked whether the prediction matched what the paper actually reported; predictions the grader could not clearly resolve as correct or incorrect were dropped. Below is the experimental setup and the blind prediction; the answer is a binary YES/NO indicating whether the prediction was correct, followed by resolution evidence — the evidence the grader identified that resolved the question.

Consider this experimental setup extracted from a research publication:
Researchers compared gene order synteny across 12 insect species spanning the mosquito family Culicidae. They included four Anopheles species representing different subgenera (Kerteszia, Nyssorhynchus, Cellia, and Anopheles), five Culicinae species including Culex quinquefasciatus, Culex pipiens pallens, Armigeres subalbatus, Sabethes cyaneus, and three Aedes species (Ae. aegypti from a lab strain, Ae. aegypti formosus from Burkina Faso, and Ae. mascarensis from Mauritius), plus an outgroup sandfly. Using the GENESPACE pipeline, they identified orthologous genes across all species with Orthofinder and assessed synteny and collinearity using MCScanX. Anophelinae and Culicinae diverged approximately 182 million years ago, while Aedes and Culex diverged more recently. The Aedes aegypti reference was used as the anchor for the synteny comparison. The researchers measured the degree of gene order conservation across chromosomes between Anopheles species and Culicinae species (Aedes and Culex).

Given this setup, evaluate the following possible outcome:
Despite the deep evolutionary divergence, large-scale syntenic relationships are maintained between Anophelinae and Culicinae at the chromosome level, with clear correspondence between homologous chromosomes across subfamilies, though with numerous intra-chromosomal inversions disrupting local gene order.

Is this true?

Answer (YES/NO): NO